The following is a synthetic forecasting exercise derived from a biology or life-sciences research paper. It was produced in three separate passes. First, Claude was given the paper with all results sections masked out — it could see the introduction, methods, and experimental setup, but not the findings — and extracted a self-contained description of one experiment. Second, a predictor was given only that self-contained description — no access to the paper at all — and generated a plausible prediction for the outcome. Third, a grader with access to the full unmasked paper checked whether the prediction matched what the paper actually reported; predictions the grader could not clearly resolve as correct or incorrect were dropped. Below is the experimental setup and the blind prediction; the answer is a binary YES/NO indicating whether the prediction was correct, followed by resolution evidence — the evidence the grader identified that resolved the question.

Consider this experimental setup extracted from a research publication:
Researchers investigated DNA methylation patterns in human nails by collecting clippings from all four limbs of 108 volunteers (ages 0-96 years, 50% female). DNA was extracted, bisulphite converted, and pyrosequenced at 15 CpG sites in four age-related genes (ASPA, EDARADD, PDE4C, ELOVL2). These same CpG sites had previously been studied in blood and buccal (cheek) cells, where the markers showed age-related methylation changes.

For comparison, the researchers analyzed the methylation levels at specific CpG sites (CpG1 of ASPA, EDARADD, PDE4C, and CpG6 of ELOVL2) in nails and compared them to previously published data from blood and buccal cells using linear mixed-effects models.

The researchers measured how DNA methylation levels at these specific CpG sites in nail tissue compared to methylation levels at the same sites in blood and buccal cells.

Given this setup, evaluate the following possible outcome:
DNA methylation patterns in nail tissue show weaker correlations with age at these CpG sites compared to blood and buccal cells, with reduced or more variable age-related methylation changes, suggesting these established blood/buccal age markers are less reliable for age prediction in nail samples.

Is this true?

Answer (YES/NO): NO